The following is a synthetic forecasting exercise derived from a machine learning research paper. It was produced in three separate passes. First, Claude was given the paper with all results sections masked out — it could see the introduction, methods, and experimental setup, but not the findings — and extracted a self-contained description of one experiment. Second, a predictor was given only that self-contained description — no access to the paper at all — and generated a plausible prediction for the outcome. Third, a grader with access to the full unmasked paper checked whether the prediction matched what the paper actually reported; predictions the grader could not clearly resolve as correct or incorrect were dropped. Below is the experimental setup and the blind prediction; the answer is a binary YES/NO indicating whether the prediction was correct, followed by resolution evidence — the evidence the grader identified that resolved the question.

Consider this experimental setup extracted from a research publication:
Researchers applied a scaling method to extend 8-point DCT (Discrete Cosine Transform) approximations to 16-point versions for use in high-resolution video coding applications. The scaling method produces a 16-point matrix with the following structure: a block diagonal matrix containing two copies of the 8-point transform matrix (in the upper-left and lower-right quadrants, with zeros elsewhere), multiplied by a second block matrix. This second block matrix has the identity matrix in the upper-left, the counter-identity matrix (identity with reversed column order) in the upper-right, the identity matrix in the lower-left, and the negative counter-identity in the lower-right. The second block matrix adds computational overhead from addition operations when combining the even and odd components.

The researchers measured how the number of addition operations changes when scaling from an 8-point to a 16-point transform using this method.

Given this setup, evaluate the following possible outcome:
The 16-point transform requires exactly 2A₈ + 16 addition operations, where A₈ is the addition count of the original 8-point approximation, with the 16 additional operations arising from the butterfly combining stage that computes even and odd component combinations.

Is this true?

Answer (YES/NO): YES